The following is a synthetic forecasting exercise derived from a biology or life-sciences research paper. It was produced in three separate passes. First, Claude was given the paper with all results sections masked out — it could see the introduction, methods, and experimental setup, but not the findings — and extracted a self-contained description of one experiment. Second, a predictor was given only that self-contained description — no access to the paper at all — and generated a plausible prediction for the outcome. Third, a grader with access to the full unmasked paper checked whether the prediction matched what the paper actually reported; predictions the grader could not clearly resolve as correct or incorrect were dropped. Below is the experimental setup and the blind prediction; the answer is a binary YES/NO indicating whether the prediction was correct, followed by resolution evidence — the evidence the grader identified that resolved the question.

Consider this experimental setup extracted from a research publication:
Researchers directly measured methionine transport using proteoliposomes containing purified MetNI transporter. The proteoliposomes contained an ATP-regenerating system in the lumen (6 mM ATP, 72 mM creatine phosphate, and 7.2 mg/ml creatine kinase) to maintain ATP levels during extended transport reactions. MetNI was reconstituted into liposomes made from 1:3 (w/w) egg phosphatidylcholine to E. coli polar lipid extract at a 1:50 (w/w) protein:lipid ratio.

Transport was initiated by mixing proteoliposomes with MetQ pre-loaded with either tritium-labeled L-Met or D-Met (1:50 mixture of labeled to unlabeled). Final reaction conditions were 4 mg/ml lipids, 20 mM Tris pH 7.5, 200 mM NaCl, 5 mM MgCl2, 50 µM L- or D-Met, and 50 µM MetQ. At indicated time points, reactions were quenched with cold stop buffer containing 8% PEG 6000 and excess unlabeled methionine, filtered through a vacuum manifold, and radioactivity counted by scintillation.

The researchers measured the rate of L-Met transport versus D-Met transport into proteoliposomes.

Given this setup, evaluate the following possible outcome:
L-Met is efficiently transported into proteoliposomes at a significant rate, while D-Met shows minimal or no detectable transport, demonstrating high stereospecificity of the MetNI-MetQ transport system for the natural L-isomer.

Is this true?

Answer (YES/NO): NO